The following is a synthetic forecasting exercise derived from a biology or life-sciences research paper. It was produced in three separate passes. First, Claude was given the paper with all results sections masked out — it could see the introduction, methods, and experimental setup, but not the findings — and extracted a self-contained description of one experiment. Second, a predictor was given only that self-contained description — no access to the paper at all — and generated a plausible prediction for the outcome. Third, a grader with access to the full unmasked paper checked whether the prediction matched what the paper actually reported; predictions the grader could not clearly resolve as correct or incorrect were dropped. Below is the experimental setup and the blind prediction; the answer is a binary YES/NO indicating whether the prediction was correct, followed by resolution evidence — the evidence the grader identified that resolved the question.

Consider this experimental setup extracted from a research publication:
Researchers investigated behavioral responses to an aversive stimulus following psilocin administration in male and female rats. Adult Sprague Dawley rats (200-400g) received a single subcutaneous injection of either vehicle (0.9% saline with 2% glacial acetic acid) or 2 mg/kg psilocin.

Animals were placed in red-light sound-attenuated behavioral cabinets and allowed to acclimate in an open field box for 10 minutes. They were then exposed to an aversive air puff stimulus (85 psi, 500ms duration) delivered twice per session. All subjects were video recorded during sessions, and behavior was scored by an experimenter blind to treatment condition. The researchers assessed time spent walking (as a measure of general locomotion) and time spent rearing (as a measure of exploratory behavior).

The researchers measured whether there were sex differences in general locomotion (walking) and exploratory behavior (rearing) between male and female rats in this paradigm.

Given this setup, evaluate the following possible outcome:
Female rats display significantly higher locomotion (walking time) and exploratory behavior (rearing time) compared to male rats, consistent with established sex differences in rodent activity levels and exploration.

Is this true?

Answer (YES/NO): NO